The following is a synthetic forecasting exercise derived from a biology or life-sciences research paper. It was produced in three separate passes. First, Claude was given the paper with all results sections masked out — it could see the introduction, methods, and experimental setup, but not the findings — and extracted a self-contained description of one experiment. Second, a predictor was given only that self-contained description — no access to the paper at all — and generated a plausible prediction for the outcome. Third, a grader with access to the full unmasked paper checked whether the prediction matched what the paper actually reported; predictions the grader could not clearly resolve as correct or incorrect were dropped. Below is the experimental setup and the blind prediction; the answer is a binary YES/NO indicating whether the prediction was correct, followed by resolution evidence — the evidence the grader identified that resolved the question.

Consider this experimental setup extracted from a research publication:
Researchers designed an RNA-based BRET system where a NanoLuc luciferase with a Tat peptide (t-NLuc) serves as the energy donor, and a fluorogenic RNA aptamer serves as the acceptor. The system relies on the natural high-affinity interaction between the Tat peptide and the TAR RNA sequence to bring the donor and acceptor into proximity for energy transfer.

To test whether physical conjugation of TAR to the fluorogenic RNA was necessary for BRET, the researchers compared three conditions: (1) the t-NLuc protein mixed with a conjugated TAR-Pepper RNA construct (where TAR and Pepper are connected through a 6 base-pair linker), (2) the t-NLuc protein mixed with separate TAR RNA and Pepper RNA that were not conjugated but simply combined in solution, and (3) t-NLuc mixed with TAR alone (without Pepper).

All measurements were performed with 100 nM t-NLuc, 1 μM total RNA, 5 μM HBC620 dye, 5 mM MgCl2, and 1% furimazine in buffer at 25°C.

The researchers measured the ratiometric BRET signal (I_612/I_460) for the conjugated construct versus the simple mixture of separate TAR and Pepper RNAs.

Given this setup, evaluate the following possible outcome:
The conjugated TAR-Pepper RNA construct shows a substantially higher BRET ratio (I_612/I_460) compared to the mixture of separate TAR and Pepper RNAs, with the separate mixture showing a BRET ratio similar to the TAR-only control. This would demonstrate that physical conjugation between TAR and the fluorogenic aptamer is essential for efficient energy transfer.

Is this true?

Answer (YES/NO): YES